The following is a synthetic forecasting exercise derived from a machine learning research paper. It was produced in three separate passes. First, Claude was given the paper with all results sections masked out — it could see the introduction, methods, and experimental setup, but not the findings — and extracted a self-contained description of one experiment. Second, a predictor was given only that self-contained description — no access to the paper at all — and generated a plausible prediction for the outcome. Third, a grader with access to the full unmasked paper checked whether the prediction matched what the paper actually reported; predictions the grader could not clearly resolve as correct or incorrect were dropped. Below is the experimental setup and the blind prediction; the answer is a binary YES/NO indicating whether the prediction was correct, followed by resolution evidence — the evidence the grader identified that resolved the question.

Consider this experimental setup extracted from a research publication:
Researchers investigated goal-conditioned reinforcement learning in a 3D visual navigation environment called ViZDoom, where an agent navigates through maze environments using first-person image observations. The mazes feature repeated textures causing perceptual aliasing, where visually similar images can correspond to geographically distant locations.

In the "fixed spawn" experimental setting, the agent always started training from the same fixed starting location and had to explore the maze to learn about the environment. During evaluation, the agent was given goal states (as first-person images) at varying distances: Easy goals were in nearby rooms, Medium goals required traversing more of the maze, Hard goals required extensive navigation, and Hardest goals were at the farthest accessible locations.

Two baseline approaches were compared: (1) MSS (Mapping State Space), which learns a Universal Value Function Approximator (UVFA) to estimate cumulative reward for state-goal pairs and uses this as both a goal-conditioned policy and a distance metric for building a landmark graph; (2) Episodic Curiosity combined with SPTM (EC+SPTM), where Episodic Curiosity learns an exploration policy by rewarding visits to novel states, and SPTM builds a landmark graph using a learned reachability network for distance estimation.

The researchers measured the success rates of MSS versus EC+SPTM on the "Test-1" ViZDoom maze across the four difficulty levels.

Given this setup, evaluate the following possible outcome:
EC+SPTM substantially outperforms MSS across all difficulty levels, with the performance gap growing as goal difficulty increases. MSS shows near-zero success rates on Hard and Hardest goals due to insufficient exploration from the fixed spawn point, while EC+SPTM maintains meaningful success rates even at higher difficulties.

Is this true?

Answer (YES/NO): NO